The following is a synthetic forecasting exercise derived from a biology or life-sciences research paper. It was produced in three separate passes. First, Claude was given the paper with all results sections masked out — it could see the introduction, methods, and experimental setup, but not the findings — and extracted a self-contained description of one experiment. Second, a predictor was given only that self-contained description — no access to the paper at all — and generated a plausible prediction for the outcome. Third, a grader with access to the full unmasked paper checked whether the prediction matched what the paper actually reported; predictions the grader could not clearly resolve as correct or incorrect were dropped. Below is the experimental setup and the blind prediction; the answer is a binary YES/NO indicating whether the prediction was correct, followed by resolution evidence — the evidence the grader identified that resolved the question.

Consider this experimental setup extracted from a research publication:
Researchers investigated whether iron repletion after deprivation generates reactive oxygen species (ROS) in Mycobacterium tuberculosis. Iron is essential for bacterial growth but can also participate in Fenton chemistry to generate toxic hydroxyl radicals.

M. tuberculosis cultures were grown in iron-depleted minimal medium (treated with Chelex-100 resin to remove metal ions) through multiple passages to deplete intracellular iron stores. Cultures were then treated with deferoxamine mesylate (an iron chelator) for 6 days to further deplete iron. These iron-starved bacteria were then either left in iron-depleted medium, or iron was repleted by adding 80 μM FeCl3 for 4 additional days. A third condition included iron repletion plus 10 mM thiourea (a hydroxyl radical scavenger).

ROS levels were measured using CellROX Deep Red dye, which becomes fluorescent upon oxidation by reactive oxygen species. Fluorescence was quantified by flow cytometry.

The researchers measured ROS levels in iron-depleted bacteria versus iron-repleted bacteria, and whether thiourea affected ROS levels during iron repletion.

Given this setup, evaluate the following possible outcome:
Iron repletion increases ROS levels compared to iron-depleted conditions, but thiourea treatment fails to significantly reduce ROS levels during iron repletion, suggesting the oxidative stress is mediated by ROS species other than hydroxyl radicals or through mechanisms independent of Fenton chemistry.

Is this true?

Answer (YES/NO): NO